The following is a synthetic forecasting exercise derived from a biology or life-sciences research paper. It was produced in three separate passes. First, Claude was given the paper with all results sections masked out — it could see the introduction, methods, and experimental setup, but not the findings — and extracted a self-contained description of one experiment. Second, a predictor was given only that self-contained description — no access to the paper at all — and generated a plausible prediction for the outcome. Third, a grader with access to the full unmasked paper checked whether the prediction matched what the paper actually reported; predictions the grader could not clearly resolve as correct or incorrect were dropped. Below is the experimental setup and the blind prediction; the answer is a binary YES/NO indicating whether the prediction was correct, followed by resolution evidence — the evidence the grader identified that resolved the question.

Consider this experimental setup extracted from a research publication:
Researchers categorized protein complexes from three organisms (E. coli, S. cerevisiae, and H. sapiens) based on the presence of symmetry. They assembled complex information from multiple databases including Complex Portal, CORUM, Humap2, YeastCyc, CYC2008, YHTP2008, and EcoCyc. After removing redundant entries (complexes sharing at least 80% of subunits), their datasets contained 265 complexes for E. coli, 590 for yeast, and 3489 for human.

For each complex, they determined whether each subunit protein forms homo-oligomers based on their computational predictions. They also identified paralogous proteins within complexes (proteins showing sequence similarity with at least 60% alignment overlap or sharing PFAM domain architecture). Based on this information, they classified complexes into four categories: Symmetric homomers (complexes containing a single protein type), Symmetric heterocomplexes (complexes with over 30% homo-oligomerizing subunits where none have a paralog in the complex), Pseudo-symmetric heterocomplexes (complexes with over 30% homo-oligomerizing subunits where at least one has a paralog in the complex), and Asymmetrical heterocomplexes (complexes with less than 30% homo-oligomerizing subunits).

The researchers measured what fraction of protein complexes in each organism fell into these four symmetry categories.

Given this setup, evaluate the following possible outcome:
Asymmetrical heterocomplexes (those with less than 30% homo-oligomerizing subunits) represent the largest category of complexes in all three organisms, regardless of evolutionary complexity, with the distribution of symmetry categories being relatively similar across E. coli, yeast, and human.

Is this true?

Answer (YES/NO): NO